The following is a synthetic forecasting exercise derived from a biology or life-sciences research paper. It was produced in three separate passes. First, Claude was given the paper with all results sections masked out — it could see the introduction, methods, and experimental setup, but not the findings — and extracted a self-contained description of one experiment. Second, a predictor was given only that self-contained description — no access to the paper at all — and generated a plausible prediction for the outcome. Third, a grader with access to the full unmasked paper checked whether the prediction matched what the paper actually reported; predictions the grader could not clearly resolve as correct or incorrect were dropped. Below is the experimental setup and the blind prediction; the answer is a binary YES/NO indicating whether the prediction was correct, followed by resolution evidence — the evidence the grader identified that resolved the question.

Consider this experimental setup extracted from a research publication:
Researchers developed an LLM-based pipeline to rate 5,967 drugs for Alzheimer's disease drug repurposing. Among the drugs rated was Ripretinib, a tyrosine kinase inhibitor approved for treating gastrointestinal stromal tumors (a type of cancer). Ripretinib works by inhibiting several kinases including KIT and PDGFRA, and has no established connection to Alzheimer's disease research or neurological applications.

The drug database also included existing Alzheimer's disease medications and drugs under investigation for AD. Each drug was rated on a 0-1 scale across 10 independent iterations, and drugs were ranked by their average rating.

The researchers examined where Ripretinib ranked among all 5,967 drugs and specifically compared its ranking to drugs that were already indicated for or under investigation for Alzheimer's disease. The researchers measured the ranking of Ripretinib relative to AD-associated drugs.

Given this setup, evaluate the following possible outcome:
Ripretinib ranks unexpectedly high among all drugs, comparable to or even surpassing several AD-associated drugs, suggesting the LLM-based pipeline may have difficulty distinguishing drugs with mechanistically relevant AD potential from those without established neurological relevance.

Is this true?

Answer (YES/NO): YES